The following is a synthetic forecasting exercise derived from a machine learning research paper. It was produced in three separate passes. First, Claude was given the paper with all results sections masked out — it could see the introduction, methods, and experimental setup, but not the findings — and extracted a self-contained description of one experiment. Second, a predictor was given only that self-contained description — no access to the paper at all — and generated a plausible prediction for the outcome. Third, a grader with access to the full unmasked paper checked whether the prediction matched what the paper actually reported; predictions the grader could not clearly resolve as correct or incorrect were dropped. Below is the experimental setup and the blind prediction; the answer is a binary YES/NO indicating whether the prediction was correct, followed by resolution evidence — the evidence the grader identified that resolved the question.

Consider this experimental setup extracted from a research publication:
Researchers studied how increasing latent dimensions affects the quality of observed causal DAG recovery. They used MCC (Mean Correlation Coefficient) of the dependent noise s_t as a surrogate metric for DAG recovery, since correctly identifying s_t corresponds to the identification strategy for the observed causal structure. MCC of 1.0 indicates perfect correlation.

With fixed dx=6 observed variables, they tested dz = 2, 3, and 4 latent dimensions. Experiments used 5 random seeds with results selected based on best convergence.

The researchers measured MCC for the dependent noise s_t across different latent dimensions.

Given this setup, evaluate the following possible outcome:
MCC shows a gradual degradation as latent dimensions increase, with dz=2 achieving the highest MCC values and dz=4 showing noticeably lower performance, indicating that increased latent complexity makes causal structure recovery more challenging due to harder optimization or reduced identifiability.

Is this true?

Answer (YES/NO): YES